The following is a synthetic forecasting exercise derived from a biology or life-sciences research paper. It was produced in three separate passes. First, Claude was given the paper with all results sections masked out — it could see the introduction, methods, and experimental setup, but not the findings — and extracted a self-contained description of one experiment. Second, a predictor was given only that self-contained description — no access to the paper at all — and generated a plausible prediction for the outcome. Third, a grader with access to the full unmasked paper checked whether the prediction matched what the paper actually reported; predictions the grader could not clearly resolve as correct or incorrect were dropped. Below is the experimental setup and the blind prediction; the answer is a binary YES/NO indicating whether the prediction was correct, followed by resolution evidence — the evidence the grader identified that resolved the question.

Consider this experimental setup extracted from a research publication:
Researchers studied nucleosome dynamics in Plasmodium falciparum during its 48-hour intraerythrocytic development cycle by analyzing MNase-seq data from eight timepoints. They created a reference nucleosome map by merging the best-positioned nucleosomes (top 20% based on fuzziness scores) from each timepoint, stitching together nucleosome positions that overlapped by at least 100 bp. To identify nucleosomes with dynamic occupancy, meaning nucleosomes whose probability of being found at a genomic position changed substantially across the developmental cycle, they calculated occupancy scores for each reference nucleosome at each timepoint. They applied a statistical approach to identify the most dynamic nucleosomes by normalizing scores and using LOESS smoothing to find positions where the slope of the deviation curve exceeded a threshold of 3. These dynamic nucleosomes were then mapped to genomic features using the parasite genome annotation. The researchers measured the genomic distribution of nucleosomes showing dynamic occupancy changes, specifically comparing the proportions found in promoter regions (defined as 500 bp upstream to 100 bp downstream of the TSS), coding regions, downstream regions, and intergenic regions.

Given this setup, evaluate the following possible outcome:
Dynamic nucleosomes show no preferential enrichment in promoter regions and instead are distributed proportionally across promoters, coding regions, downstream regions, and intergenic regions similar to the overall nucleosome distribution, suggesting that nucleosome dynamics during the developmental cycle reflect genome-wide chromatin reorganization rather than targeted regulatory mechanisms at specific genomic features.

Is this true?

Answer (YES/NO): NO